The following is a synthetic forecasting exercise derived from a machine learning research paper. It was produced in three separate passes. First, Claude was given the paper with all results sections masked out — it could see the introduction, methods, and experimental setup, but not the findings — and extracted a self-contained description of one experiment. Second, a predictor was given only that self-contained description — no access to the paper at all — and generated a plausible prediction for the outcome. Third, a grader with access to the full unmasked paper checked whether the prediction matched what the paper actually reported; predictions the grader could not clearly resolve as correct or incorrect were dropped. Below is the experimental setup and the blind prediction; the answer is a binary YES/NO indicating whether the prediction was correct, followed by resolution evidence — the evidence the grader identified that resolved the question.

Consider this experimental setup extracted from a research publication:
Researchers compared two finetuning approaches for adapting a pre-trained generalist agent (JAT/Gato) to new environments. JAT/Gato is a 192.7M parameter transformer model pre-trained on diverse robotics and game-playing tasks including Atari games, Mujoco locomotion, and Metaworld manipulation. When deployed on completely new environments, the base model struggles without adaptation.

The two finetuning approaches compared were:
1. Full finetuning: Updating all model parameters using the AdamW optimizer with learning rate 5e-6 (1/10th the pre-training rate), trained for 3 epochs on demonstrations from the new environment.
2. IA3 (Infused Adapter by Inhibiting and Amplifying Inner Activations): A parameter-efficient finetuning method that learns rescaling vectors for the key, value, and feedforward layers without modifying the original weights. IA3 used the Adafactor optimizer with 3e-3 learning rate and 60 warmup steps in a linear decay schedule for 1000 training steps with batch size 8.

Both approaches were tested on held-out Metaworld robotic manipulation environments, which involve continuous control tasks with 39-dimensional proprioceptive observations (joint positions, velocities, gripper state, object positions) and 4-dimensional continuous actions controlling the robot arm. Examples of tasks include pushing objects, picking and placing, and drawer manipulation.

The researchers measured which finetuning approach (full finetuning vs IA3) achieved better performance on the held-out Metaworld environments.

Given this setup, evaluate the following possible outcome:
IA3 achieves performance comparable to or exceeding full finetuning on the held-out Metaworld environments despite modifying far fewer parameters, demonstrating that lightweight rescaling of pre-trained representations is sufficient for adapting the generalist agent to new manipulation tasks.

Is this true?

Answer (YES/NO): YES